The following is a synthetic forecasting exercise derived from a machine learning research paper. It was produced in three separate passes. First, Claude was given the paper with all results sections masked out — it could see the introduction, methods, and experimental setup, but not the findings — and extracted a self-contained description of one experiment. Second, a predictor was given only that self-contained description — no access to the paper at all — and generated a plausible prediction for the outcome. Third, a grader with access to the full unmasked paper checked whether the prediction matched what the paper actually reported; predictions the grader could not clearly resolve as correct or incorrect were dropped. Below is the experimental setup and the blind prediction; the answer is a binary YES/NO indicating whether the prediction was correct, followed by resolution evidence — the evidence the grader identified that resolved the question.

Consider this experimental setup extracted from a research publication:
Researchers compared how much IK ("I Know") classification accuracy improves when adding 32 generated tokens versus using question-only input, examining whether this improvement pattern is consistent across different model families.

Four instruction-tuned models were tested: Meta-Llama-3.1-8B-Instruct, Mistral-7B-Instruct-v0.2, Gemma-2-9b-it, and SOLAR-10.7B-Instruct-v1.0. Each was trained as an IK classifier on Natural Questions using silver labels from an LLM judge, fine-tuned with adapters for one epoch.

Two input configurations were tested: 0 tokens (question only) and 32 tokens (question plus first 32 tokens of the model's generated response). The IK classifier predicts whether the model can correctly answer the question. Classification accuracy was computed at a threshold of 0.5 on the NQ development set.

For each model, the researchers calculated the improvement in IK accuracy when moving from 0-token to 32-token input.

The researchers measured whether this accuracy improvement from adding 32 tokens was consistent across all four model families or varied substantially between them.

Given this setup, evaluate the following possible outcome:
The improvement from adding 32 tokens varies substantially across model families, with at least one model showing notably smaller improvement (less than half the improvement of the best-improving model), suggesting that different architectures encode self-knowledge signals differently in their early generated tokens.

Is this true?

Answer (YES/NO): YES